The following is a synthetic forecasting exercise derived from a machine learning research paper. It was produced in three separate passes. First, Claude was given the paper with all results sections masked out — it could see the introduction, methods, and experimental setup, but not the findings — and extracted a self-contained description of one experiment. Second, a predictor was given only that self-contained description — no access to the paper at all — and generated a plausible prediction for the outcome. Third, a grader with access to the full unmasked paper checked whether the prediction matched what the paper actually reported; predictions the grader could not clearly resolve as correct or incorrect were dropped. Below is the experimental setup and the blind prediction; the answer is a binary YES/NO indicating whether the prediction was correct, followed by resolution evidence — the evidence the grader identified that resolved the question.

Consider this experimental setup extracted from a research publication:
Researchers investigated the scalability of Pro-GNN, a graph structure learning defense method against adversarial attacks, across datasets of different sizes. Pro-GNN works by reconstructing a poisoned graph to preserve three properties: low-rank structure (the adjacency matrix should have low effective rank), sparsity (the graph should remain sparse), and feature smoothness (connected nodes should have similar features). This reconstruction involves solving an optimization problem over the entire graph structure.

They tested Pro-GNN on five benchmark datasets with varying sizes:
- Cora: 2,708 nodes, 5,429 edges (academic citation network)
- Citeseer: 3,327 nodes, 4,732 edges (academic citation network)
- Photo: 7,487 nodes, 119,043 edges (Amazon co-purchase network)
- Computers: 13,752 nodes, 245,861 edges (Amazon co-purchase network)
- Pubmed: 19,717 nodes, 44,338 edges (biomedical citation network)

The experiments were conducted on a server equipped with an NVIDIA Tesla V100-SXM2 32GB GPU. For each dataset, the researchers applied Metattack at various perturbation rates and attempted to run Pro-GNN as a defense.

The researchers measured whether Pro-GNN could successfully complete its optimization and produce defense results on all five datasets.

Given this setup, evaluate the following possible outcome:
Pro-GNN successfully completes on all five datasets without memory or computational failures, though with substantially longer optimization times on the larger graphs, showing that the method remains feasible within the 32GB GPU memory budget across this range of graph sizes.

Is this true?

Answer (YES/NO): NO